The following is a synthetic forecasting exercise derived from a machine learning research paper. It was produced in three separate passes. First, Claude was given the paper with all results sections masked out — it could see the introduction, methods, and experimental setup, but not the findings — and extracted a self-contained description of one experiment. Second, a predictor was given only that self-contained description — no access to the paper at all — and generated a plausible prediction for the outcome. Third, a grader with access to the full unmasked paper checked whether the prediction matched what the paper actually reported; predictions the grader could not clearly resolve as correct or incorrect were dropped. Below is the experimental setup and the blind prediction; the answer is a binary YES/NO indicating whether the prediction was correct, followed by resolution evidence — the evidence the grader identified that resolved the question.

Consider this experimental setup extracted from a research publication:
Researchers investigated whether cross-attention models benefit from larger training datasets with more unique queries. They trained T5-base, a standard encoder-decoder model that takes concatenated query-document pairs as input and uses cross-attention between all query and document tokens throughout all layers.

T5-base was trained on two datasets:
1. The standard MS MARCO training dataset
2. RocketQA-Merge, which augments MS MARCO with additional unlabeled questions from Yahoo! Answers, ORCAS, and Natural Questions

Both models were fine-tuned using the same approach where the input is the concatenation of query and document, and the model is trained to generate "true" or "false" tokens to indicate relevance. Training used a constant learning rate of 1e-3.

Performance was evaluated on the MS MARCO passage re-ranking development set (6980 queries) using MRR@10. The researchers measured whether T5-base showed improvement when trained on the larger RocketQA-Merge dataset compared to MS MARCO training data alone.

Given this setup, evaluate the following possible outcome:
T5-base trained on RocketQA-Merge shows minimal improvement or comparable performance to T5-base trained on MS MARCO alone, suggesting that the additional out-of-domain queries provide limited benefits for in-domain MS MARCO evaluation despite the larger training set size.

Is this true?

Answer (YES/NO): YES